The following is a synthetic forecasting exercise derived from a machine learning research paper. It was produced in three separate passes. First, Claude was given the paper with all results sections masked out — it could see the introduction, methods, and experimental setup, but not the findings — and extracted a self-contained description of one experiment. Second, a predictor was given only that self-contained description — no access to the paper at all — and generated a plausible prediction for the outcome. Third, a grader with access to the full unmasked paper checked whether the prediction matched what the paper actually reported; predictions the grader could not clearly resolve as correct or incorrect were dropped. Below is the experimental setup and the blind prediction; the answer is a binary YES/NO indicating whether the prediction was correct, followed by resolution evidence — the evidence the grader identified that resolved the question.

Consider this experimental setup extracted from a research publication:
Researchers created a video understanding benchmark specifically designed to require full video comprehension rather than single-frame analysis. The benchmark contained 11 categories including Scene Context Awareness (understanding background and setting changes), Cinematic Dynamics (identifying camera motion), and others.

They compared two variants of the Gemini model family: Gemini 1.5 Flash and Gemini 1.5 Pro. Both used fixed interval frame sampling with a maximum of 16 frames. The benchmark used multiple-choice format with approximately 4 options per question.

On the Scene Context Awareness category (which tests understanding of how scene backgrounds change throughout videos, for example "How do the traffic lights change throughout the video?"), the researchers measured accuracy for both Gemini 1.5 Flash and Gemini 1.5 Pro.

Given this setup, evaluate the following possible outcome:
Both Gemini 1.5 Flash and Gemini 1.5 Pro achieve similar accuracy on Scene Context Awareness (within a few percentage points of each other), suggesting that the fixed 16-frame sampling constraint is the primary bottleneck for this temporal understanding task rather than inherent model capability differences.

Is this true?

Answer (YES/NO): YES